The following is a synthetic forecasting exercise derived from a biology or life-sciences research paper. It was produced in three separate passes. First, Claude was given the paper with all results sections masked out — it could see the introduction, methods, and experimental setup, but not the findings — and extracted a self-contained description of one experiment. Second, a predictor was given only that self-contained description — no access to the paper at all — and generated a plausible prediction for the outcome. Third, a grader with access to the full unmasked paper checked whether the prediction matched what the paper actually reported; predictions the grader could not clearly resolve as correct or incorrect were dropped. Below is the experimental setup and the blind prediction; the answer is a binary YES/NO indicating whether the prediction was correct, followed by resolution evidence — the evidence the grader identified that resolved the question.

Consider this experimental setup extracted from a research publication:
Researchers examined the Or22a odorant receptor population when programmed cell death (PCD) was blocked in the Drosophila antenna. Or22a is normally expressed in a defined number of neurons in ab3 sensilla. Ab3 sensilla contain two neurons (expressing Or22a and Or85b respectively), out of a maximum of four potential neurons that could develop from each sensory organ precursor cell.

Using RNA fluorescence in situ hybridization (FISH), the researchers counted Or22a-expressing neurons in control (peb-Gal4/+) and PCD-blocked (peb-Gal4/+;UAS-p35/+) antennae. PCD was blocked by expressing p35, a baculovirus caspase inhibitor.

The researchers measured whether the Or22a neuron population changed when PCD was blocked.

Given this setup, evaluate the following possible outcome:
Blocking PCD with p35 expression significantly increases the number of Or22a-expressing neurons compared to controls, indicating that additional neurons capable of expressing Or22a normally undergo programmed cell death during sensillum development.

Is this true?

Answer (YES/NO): NO